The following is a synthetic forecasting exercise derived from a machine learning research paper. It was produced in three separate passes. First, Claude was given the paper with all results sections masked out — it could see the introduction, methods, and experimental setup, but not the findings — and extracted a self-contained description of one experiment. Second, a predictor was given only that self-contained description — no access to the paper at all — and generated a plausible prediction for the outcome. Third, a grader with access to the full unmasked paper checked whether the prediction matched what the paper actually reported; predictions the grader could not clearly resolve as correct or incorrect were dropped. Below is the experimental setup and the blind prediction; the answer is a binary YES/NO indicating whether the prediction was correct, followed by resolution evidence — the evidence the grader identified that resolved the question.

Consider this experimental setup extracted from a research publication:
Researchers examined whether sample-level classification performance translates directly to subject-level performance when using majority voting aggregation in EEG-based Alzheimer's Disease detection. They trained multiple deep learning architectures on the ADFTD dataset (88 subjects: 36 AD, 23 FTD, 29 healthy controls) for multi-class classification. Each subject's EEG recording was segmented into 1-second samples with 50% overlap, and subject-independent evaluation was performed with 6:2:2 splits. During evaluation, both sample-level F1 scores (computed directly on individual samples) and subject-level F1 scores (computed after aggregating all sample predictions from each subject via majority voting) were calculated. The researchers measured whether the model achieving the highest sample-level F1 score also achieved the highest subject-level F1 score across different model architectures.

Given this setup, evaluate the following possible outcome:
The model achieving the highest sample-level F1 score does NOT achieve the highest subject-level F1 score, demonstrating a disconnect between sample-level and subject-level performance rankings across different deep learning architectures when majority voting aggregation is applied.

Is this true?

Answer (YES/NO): YES